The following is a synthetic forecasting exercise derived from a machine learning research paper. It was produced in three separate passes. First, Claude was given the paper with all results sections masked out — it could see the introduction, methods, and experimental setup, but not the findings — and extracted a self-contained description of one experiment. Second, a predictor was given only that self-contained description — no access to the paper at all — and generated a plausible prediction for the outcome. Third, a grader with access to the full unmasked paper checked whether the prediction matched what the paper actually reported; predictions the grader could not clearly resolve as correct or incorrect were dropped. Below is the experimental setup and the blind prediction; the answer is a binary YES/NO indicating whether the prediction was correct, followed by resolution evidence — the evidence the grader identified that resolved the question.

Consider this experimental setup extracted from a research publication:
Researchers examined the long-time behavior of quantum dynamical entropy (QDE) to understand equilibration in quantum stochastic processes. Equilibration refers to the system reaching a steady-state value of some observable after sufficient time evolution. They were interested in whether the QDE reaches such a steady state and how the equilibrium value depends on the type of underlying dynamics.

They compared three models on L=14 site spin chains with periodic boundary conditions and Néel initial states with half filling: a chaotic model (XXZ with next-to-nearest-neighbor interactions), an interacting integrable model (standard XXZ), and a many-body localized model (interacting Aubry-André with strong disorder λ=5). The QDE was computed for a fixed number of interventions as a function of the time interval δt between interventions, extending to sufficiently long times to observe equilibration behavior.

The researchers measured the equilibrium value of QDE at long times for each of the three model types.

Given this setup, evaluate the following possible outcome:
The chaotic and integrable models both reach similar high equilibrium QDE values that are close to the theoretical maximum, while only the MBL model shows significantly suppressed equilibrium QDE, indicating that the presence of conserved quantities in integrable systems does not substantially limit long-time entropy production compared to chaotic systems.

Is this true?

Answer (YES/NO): NO